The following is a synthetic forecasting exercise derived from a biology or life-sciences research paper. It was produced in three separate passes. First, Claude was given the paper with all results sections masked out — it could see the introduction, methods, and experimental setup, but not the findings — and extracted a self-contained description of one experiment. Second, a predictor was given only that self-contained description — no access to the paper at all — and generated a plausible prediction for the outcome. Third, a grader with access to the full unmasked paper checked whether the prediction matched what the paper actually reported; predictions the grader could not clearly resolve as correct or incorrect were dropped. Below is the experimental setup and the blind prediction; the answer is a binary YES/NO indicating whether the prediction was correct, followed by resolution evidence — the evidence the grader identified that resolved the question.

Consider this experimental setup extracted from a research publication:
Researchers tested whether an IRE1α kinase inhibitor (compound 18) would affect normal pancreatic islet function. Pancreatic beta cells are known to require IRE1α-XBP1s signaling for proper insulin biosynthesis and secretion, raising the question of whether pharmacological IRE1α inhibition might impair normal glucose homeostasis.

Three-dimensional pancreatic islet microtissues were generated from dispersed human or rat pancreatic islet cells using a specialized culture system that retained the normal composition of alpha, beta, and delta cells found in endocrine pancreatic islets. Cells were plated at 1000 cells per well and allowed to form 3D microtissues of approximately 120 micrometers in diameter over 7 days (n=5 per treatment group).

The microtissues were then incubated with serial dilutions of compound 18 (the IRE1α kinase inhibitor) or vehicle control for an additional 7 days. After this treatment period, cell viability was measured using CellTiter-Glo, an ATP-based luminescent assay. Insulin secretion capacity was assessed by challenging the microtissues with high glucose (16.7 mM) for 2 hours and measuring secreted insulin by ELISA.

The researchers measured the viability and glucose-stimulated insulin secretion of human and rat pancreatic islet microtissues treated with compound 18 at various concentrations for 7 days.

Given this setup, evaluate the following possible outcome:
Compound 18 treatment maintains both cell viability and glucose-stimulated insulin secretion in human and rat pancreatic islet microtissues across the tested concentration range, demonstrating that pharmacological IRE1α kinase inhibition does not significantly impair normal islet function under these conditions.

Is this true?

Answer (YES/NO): YES